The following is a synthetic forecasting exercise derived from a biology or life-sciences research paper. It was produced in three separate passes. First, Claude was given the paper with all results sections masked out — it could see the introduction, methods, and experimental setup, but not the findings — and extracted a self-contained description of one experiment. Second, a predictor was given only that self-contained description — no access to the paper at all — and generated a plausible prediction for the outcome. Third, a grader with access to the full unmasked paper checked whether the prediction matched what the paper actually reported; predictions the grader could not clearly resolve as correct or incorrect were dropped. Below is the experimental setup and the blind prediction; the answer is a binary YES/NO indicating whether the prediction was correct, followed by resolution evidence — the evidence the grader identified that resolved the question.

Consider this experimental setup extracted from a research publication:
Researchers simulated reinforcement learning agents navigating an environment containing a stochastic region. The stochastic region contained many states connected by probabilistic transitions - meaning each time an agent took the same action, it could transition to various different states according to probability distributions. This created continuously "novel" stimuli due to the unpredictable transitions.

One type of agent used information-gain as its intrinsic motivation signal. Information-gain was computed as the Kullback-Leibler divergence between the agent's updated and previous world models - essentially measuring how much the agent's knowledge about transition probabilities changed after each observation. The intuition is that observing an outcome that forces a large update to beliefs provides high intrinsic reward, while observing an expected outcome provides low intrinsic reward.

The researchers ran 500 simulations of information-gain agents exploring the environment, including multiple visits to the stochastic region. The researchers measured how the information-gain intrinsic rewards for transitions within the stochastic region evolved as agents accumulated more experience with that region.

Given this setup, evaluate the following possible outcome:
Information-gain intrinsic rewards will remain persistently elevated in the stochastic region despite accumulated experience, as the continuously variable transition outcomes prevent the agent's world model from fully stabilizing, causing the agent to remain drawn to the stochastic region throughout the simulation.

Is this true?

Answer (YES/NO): NO